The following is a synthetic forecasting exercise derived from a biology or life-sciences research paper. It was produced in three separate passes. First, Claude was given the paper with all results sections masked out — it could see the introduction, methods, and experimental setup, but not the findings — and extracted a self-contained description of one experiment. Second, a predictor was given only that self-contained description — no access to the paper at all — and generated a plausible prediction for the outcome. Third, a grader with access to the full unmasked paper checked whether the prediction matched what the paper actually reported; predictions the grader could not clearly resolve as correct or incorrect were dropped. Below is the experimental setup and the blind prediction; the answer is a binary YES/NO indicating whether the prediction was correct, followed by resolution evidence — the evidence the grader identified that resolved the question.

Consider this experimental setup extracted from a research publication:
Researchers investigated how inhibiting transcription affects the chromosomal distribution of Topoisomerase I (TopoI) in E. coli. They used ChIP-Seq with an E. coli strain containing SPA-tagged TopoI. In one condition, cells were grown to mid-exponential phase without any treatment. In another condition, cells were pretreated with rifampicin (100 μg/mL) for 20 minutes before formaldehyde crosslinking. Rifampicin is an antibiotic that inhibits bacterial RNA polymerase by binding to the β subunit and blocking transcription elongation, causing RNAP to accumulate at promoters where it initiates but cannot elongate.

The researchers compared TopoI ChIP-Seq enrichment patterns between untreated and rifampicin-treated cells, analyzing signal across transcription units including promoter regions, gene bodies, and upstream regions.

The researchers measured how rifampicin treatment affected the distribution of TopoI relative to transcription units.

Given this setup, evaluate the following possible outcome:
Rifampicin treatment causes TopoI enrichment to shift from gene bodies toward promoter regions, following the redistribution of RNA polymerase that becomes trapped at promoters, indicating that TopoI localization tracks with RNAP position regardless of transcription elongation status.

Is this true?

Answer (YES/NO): YES